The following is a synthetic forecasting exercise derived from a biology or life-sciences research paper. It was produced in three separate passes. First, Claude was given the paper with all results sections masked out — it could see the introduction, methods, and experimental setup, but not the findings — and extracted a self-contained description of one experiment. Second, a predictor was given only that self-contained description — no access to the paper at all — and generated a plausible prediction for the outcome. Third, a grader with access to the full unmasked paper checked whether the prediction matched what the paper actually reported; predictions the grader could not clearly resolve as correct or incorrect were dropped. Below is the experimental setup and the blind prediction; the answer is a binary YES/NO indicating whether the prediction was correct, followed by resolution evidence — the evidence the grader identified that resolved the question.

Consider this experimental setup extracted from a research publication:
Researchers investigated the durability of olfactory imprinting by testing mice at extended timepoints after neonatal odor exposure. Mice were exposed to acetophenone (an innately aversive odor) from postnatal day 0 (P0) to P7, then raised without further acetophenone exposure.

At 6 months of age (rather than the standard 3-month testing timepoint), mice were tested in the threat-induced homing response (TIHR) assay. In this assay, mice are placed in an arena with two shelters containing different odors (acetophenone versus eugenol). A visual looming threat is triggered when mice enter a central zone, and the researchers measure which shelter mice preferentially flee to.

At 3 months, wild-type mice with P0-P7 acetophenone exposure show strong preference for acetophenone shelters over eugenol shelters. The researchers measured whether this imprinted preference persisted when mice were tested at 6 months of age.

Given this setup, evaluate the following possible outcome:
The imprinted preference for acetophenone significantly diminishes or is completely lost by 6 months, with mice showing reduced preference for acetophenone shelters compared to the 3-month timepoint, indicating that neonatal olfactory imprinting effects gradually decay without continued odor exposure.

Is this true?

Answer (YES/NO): NO